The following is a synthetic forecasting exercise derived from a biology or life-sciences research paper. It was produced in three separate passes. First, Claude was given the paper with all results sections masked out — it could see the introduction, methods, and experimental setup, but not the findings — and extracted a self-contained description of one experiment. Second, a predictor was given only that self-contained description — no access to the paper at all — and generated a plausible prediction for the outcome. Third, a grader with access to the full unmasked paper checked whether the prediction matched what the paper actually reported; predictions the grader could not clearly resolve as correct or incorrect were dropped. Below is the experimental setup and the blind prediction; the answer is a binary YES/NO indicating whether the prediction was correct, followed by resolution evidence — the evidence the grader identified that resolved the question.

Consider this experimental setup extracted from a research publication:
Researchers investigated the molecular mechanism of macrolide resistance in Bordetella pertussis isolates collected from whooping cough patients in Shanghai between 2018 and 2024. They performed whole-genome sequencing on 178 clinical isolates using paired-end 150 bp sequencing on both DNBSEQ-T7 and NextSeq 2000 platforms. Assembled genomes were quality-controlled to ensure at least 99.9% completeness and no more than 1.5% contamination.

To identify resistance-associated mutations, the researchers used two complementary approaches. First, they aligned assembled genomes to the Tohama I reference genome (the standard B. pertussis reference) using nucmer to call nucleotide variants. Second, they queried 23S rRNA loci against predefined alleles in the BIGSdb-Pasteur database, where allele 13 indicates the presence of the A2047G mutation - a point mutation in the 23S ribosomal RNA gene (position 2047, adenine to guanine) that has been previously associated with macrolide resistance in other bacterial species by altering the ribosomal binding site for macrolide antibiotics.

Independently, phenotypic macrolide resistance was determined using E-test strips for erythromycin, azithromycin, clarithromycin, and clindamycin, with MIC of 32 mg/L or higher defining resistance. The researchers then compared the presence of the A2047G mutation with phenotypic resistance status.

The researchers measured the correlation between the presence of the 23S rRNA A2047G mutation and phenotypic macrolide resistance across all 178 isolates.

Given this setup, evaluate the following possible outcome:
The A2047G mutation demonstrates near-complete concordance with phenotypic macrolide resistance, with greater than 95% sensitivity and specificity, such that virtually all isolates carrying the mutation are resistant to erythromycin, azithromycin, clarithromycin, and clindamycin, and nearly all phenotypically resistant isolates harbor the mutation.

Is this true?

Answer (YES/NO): YES